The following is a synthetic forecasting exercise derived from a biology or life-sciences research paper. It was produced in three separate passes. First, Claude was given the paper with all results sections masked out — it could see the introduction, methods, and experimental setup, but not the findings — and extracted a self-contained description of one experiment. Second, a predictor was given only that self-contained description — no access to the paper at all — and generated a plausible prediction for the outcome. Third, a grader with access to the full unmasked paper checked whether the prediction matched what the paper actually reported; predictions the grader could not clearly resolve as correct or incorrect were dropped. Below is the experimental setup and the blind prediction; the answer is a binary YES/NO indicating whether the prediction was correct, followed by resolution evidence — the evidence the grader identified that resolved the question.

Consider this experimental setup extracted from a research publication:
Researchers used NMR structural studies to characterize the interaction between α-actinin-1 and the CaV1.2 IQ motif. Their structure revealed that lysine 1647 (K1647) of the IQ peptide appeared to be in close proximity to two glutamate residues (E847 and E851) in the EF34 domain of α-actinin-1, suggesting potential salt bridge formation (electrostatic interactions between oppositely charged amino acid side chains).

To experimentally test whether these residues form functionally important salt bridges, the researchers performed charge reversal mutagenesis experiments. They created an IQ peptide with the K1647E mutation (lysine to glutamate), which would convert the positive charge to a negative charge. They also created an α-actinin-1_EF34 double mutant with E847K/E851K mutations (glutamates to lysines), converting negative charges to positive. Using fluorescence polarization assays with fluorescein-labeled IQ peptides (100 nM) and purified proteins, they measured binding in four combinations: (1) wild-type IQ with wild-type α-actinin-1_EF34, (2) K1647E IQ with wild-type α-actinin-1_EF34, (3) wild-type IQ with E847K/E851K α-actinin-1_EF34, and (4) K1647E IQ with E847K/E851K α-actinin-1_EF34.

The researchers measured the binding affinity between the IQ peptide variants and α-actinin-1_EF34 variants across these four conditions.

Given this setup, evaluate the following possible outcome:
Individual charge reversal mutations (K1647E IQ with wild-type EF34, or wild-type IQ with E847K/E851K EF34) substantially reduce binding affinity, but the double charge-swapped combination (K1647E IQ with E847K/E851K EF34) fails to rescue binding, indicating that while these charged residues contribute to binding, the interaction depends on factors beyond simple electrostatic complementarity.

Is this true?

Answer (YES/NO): NO